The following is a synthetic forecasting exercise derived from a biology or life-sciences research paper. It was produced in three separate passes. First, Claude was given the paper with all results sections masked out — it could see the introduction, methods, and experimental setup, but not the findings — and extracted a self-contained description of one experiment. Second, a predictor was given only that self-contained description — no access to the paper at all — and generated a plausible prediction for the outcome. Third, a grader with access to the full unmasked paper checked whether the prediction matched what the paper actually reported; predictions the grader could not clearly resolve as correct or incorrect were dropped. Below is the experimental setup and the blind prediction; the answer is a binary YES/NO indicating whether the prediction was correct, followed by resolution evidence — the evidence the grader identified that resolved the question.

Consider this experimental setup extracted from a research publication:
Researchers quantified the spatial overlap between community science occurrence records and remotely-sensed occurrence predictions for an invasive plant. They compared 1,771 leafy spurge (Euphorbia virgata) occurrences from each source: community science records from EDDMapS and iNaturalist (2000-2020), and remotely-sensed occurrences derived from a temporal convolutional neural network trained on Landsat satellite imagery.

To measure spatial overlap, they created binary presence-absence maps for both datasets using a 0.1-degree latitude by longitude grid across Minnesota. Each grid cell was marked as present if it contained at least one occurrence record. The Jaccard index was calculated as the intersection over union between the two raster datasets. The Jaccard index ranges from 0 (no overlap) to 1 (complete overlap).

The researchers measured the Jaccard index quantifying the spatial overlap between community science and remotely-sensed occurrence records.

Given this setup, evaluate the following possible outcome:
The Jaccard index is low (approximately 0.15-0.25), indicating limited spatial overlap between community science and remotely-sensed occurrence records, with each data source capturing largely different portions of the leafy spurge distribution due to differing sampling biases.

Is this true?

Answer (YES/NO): NO